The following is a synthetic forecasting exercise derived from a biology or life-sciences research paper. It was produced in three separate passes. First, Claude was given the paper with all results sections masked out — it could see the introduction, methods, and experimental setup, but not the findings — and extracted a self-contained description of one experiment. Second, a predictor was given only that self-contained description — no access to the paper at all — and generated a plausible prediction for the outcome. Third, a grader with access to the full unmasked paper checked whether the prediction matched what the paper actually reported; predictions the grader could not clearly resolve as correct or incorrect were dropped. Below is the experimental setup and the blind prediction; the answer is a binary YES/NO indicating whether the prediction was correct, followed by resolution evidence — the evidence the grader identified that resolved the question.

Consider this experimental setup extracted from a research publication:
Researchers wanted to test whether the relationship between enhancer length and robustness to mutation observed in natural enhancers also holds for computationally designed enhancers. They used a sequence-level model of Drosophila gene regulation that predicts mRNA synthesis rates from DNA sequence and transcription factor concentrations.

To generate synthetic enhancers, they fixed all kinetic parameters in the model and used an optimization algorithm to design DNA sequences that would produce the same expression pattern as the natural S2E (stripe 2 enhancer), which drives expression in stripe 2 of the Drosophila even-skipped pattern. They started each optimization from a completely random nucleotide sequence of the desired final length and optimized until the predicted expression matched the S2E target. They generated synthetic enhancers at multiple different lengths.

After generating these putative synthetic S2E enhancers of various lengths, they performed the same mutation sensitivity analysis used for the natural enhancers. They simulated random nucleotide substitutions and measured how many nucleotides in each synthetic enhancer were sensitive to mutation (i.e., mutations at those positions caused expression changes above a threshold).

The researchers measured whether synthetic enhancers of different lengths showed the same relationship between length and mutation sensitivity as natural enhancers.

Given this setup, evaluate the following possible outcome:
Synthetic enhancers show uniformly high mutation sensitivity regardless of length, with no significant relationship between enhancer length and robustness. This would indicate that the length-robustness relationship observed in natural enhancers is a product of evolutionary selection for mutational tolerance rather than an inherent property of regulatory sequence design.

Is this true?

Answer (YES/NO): NO